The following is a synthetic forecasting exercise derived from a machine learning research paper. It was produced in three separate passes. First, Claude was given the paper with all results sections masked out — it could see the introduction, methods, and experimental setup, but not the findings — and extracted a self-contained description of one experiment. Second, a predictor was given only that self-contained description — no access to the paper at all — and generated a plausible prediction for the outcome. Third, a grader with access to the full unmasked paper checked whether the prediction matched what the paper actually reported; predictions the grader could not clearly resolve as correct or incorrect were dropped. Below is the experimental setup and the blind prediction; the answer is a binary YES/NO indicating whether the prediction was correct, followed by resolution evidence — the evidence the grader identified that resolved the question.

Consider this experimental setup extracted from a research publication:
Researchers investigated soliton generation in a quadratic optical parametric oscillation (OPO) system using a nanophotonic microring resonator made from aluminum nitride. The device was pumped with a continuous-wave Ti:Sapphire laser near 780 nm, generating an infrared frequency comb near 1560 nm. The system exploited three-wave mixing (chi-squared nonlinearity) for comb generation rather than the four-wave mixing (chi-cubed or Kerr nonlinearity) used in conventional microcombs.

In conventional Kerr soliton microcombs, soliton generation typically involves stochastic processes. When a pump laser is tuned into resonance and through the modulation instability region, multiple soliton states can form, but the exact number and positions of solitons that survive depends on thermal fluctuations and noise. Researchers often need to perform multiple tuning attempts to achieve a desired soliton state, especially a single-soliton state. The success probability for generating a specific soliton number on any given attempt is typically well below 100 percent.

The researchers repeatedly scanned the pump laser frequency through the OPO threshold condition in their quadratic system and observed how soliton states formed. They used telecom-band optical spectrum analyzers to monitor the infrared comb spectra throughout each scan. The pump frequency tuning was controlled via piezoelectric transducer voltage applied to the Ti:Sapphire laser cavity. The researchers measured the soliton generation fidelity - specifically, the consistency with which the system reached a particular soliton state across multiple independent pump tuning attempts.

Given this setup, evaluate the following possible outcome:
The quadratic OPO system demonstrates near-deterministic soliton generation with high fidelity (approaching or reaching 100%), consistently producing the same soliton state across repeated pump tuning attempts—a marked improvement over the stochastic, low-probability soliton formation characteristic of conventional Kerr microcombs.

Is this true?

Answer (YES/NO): YES